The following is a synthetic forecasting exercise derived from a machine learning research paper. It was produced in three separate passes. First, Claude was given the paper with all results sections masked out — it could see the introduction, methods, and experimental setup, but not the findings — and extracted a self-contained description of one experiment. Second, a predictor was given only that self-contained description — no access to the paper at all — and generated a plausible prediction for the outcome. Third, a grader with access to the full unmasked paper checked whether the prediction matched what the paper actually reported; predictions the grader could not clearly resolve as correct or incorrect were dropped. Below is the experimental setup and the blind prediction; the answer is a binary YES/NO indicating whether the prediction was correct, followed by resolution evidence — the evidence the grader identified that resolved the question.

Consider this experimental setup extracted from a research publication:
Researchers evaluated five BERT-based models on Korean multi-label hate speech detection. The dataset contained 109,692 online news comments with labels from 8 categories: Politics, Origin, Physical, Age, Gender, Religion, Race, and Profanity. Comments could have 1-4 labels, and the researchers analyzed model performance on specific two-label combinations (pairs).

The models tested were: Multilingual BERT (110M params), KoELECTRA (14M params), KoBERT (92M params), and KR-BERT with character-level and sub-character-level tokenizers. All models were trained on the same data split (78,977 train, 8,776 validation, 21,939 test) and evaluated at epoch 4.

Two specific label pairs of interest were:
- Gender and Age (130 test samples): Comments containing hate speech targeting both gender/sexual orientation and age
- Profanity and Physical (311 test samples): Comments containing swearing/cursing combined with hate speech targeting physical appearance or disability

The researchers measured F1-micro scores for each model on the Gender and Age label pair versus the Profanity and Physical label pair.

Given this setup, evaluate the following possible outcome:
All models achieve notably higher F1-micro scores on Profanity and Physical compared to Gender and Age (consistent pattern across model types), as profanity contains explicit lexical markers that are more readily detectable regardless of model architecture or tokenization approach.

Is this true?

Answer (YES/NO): YES